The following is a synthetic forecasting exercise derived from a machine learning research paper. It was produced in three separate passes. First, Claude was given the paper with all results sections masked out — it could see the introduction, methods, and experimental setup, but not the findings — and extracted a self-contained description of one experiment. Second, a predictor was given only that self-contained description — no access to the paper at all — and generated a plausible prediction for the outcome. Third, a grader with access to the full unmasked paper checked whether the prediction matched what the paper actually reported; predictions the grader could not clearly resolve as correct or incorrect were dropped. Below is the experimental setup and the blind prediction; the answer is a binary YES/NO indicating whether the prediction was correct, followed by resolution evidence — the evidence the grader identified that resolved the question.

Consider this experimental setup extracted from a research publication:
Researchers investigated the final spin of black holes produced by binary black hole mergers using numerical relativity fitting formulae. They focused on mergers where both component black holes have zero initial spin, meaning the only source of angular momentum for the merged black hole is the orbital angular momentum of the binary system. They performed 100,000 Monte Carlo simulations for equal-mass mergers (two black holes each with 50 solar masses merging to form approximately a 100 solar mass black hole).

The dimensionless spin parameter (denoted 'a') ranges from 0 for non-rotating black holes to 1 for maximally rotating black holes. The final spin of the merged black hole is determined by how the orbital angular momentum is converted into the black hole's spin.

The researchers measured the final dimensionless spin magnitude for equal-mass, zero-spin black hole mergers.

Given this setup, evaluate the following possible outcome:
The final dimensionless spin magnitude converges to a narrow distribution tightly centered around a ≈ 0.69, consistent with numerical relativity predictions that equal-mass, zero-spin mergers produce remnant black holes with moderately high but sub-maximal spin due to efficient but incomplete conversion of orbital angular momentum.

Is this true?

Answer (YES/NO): YES